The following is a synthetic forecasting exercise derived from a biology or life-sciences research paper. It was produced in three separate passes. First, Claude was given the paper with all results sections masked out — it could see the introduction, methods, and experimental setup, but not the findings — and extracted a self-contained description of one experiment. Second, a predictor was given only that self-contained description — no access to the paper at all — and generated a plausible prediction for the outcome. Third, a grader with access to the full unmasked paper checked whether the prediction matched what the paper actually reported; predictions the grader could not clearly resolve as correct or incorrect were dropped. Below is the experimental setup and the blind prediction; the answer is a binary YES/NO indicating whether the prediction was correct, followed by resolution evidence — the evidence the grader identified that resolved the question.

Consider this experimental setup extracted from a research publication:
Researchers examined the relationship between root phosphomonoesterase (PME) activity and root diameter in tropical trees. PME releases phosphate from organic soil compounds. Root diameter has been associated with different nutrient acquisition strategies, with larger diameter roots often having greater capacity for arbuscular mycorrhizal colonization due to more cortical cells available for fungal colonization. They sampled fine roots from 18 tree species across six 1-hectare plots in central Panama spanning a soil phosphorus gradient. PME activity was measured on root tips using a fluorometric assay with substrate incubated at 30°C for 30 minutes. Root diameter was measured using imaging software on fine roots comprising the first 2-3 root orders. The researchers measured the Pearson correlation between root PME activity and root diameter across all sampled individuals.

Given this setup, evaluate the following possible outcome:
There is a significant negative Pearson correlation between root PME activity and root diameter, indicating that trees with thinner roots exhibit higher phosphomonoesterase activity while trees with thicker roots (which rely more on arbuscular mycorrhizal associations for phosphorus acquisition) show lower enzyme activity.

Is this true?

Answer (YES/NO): NO